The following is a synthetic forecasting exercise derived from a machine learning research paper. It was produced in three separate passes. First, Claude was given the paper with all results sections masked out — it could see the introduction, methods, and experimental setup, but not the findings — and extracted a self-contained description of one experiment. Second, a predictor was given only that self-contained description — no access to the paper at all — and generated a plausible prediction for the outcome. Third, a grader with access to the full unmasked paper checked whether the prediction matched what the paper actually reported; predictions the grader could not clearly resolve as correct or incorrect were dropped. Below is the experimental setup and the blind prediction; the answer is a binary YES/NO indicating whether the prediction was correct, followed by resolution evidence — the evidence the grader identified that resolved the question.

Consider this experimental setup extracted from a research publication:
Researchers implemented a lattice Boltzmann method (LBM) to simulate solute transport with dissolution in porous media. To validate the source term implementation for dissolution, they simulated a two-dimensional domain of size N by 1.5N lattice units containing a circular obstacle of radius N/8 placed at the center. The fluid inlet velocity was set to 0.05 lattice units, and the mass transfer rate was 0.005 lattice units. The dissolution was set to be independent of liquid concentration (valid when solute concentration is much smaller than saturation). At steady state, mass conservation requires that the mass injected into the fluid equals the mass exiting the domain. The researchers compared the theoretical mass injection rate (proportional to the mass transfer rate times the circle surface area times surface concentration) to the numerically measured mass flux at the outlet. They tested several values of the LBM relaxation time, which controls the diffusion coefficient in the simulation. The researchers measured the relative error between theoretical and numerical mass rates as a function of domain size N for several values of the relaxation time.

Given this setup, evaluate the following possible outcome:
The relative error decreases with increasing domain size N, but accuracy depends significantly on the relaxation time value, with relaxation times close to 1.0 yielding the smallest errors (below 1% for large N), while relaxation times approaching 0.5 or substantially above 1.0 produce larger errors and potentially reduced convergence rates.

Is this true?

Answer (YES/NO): NO